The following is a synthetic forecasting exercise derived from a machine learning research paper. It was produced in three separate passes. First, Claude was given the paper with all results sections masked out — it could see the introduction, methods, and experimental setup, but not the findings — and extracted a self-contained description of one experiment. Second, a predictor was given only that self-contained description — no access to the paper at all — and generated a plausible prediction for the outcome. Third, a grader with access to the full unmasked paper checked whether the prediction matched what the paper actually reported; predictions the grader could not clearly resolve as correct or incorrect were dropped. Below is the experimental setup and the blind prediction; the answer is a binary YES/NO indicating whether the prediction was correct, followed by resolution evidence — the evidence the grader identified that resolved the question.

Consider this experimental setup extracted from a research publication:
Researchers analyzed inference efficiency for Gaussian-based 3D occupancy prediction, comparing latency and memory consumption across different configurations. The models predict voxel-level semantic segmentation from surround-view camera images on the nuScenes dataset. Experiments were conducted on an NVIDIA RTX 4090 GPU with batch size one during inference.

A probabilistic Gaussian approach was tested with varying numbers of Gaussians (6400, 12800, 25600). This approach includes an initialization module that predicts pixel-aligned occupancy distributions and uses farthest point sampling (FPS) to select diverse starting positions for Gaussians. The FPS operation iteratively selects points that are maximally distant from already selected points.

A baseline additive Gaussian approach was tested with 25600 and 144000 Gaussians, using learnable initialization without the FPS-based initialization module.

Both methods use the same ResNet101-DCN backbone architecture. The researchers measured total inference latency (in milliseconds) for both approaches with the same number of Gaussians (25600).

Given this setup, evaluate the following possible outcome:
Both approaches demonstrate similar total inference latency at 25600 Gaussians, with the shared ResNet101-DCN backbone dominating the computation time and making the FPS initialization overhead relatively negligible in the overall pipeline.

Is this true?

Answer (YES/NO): NO